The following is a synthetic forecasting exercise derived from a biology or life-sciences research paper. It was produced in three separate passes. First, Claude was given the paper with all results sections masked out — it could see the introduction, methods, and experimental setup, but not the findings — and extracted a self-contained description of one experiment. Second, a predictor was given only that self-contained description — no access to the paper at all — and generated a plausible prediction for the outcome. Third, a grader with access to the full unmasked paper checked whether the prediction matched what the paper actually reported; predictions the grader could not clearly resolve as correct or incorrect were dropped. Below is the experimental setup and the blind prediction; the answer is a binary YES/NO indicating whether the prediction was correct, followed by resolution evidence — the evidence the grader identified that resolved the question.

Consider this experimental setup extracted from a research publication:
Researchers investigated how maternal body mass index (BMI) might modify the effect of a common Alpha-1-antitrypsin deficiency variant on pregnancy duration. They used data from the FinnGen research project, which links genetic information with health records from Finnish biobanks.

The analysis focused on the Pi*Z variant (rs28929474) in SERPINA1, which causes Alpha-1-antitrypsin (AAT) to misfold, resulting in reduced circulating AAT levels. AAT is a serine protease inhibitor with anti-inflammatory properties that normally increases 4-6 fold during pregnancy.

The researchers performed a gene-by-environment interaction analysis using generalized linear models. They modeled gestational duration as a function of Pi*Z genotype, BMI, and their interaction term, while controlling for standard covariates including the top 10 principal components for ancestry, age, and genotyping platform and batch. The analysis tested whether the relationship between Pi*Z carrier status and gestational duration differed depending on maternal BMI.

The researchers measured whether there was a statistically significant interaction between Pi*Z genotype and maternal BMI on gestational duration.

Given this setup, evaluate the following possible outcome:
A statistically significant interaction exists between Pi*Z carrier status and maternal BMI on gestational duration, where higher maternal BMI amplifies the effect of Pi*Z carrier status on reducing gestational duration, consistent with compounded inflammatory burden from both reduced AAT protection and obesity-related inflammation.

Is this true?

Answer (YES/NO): YES